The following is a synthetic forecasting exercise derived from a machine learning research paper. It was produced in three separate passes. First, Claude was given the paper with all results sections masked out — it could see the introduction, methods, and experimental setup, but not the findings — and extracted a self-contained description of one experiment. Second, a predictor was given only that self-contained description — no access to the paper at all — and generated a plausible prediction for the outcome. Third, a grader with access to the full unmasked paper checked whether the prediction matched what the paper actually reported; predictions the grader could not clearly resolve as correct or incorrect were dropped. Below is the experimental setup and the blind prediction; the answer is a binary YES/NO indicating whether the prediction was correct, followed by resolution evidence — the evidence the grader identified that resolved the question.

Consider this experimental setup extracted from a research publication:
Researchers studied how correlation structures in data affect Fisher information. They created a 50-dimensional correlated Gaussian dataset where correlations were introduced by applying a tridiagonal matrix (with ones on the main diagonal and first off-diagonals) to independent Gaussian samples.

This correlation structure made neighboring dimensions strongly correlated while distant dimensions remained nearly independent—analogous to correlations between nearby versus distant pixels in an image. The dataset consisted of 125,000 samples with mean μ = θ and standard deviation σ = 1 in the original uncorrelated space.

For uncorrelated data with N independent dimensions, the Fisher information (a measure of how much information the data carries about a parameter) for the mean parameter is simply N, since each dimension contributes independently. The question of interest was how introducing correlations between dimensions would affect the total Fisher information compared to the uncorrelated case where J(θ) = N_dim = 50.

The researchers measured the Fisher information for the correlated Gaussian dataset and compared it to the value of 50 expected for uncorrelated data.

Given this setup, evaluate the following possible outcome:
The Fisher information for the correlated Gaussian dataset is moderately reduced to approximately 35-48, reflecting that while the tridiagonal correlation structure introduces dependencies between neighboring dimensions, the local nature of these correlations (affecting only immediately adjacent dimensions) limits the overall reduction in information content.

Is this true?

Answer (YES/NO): NO